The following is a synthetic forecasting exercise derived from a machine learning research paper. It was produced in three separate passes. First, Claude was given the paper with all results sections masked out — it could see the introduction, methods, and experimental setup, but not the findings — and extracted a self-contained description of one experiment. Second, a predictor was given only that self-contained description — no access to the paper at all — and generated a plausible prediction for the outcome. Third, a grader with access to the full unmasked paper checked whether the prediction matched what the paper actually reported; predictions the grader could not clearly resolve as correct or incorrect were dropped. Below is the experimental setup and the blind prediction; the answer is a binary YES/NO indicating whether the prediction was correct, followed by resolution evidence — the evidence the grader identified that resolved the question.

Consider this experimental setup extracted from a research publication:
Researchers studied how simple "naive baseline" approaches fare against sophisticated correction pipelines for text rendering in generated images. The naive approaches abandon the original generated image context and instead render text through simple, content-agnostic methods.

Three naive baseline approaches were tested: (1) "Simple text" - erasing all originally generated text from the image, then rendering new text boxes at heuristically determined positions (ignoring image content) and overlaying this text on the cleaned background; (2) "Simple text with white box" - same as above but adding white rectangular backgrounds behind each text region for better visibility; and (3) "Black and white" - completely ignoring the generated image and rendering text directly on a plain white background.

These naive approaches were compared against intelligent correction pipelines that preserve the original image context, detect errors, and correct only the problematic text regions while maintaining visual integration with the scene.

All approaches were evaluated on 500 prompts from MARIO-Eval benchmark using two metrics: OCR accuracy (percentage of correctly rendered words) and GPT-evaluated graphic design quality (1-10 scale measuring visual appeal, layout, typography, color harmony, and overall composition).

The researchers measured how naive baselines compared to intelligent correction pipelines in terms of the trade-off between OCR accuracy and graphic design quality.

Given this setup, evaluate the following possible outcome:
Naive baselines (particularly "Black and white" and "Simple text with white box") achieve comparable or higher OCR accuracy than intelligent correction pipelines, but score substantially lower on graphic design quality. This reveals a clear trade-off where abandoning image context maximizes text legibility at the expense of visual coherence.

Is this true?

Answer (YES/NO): YES